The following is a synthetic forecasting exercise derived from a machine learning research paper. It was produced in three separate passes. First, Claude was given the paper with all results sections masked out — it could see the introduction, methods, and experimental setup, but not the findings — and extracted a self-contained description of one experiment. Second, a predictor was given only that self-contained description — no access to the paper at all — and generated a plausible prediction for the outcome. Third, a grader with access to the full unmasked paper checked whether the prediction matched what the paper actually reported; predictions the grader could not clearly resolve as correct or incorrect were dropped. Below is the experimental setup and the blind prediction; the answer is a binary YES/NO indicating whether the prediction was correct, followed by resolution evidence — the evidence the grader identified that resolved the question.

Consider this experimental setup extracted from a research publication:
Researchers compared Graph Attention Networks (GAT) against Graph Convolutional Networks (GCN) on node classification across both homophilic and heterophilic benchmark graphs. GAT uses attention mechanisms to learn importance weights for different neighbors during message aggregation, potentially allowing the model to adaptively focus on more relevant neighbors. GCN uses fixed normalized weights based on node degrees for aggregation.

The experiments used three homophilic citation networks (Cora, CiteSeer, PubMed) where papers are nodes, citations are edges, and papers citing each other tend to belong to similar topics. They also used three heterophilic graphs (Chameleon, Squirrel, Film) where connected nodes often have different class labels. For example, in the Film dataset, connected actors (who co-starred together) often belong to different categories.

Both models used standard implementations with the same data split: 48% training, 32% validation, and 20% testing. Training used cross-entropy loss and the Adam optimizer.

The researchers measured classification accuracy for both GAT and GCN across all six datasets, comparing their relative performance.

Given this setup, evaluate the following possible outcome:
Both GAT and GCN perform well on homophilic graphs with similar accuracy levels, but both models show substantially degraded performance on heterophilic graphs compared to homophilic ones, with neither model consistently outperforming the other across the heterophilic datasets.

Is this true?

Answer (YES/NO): NO